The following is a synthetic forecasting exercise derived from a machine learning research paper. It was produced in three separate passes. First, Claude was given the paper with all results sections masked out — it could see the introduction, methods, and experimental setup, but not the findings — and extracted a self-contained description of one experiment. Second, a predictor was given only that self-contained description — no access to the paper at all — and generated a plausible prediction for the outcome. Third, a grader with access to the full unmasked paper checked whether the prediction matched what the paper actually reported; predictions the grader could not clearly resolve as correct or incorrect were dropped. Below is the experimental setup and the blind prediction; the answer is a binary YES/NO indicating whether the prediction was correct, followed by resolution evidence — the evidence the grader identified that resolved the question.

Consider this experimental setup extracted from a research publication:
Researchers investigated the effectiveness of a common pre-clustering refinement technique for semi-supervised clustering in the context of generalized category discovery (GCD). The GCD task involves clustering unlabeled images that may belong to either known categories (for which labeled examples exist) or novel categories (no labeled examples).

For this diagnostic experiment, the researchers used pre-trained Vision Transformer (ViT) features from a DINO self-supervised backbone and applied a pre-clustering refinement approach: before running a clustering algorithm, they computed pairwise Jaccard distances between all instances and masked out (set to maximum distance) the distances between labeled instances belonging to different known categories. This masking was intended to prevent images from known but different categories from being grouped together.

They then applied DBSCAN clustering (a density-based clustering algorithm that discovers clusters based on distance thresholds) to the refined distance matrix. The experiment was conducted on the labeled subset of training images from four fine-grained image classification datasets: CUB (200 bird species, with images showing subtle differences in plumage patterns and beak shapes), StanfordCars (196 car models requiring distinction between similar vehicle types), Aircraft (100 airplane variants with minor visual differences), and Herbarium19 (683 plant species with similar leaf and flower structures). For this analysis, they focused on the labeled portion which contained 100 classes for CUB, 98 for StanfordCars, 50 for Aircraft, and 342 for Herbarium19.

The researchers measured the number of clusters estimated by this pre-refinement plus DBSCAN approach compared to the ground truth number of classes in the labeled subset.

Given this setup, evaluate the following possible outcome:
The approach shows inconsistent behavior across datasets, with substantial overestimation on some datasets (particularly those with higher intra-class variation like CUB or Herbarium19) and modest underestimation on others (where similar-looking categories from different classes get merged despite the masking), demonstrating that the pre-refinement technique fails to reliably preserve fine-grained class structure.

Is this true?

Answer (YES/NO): NO